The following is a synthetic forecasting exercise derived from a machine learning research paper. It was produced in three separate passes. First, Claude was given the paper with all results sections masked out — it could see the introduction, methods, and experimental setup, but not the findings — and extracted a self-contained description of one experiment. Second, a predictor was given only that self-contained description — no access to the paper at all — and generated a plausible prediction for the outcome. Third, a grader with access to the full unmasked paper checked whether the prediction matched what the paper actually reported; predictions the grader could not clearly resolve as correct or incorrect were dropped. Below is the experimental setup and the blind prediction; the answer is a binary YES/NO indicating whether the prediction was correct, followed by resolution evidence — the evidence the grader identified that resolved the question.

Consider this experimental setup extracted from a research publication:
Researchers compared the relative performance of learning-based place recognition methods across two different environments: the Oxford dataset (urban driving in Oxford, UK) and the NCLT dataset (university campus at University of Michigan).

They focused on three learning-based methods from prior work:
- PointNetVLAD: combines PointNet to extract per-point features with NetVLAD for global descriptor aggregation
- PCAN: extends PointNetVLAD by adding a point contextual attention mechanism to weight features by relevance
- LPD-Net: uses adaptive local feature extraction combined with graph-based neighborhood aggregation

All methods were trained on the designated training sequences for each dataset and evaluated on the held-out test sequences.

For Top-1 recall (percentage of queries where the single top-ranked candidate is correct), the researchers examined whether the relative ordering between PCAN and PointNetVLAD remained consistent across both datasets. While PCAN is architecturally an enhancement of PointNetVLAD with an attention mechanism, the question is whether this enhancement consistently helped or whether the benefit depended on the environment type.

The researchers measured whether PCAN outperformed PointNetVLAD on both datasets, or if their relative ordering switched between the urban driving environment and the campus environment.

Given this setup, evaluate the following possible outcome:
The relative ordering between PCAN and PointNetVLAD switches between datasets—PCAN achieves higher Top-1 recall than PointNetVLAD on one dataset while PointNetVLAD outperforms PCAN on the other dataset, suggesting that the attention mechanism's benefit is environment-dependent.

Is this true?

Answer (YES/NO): YES